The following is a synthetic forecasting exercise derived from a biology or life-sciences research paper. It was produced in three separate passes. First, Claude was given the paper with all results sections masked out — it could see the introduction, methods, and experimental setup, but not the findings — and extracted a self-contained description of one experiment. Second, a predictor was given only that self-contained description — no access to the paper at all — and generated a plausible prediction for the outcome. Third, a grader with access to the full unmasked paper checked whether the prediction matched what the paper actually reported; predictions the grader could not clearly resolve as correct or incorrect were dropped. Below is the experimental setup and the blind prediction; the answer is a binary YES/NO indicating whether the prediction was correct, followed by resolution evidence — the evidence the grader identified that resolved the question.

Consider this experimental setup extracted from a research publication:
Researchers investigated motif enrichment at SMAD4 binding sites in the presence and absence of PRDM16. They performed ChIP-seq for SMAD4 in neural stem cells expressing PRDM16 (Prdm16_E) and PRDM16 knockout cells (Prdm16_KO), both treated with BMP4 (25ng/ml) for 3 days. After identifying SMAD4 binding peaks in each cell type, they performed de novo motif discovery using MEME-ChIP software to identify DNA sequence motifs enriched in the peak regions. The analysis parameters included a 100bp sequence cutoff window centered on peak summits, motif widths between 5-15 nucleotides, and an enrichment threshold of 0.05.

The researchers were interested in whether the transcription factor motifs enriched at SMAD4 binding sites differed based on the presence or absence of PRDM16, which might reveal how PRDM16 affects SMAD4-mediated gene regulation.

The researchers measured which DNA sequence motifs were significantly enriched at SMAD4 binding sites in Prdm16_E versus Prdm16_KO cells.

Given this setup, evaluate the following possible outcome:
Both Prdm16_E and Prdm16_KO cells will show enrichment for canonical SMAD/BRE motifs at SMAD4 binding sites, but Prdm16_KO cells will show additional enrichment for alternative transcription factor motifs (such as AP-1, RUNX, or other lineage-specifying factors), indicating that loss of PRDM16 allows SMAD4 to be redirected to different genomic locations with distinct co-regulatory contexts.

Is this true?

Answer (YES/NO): YES